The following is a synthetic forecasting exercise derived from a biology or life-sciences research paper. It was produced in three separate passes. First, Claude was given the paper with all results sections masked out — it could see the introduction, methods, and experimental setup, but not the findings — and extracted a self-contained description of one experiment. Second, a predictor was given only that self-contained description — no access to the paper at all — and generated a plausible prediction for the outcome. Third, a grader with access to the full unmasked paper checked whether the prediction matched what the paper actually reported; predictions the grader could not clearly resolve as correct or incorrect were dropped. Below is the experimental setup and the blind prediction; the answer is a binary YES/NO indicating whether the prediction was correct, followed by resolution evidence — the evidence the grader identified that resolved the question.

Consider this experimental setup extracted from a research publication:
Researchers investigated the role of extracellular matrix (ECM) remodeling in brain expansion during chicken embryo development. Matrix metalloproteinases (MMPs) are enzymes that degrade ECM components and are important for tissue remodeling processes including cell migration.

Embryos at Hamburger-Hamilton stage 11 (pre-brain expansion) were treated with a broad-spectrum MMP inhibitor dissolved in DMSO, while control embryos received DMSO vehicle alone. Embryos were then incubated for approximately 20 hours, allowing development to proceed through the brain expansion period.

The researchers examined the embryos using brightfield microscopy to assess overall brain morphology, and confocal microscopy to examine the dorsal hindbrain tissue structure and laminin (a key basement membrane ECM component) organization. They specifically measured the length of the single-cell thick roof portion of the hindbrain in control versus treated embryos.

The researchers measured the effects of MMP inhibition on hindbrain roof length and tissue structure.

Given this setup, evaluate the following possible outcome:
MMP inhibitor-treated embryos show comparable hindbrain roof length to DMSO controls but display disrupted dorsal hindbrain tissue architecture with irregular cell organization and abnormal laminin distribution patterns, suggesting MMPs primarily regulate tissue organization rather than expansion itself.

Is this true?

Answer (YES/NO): NO